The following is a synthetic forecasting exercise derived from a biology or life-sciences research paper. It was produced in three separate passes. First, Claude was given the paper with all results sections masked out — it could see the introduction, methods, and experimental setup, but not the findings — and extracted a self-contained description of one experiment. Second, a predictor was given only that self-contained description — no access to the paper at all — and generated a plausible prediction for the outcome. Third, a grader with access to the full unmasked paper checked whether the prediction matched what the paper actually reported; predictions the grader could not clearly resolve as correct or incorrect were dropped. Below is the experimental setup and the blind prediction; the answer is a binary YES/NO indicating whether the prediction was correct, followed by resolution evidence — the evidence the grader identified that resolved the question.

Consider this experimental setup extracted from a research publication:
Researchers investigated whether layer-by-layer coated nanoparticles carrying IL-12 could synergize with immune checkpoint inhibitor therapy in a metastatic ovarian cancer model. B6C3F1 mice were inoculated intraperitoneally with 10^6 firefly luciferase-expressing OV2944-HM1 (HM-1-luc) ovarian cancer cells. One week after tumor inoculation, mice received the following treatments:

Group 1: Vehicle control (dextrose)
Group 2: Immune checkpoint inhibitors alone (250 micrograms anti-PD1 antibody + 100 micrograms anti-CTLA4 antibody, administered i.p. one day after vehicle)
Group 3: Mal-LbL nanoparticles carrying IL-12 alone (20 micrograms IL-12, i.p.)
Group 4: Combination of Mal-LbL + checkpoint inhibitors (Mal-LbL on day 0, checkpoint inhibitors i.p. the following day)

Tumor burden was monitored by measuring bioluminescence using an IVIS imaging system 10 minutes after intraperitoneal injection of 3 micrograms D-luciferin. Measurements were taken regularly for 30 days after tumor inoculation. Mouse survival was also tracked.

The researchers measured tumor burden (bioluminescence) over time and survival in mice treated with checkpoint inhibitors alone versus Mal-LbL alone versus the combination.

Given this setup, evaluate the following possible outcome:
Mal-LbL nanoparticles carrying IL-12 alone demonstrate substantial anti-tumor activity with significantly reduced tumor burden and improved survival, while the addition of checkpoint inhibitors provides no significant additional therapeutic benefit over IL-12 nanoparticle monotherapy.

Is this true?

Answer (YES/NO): NO